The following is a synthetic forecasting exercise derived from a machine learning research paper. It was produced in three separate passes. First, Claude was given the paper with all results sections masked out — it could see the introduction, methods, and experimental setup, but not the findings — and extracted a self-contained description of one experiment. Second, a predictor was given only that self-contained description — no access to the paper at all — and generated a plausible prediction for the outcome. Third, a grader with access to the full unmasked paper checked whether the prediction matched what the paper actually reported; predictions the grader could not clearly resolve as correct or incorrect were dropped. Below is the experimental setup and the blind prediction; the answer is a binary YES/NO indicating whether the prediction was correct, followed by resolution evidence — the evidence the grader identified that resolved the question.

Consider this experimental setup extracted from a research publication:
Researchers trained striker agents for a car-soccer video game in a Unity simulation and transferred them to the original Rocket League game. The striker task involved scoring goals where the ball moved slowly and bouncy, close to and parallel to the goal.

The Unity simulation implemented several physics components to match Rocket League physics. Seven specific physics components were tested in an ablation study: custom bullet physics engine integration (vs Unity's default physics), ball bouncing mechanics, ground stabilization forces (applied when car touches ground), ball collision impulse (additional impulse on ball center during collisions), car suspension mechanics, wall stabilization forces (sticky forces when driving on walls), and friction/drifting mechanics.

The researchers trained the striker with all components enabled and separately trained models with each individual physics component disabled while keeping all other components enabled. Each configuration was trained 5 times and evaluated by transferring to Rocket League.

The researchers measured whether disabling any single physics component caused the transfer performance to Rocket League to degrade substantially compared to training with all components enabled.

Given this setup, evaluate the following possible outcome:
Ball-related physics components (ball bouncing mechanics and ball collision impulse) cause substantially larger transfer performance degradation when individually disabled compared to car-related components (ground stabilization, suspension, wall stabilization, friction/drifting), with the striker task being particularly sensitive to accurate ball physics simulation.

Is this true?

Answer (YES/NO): NO